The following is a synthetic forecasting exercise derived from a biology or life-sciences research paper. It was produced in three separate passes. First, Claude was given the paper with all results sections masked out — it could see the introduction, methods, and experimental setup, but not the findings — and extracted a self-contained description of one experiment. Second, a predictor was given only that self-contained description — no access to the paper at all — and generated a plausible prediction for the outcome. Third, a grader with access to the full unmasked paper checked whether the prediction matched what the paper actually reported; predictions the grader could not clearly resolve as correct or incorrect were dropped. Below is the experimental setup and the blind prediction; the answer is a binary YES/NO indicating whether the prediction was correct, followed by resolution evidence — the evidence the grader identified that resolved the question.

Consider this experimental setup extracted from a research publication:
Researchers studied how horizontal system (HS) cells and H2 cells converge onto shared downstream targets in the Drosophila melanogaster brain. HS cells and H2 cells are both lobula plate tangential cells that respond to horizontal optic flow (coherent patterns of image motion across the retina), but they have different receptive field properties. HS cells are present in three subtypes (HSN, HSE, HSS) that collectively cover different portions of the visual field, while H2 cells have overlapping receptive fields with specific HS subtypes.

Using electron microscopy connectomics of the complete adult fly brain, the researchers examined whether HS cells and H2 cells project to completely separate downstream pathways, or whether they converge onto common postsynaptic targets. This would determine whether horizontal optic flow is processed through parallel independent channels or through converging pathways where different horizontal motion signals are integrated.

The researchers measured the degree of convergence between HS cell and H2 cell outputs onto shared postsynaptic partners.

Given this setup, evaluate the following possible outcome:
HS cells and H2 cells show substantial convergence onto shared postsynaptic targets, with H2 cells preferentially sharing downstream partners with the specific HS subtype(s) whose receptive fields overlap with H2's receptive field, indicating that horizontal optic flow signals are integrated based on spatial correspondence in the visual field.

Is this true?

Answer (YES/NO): NO